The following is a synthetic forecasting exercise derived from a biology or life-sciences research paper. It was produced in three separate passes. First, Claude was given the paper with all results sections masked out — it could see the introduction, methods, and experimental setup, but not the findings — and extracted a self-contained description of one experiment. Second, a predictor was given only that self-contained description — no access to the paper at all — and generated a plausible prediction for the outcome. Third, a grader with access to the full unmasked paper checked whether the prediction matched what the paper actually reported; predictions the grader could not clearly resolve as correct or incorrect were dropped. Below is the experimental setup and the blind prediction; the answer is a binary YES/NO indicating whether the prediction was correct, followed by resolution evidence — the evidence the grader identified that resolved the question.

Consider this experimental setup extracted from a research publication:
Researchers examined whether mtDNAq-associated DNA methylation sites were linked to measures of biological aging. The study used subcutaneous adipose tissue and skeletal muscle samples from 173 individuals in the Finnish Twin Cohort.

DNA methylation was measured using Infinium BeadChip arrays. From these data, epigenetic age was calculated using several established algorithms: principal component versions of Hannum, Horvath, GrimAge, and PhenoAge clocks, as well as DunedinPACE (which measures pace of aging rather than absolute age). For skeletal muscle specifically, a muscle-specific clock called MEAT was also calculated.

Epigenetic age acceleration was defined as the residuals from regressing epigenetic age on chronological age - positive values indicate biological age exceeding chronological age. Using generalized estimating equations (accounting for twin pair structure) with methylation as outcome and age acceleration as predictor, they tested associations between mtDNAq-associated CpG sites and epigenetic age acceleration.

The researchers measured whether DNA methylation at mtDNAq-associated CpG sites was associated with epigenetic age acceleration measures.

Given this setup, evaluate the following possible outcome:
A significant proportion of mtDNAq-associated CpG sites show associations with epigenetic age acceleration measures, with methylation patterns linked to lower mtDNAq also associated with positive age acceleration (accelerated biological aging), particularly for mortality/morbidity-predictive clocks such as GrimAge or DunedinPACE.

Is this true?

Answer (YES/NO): NO